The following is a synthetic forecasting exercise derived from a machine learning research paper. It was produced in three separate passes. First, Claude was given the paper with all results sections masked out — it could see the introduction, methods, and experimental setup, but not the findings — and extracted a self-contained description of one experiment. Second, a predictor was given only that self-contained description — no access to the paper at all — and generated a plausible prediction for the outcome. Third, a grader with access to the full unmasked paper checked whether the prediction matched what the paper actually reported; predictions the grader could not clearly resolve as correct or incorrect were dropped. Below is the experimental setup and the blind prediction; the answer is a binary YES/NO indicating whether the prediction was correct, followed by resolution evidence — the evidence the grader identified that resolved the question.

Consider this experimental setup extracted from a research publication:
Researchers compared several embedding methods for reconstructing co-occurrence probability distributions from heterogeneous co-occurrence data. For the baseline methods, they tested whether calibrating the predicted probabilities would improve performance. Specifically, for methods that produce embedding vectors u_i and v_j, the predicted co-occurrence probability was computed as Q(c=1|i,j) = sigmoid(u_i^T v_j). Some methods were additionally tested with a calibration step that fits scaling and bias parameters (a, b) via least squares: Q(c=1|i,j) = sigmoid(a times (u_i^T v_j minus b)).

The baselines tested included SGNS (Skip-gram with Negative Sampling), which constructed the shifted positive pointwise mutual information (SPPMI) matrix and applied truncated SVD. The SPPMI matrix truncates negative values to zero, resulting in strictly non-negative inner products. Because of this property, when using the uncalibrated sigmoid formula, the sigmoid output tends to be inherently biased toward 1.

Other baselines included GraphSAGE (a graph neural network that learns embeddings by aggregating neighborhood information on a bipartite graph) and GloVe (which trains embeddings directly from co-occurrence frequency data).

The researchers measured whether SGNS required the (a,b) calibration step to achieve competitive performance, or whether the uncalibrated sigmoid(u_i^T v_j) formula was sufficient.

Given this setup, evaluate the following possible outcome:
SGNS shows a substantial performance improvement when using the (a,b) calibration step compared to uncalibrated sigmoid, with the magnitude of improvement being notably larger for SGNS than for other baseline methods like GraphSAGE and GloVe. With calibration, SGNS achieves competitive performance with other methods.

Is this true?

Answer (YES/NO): YES